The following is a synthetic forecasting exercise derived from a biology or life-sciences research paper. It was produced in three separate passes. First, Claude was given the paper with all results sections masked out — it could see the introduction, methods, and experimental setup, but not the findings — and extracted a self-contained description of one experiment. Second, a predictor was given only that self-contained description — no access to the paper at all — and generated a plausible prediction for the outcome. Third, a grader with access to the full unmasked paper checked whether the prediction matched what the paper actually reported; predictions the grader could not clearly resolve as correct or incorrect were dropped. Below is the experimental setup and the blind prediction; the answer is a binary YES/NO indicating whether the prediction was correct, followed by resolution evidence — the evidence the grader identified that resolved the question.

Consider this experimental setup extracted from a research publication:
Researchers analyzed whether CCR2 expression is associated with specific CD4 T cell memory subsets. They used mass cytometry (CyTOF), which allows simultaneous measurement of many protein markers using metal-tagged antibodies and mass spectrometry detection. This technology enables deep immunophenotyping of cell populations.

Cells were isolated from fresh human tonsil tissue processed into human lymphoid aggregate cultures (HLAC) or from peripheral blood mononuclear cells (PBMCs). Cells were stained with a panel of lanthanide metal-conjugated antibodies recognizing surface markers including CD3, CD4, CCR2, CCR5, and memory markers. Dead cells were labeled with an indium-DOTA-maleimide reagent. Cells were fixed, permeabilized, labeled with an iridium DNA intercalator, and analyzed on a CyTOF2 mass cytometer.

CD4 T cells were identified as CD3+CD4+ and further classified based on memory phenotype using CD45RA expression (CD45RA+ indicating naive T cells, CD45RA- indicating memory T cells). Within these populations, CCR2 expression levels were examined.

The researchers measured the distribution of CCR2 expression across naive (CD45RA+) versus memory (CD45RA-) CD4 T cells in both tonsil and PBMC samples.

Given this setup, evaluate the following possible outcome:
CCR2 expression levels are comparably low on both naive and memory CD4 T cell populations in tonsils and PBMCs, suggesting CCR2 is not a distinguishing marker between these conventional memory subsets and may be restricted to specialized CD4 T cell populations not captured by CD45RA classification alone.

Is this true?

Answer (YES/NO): NO